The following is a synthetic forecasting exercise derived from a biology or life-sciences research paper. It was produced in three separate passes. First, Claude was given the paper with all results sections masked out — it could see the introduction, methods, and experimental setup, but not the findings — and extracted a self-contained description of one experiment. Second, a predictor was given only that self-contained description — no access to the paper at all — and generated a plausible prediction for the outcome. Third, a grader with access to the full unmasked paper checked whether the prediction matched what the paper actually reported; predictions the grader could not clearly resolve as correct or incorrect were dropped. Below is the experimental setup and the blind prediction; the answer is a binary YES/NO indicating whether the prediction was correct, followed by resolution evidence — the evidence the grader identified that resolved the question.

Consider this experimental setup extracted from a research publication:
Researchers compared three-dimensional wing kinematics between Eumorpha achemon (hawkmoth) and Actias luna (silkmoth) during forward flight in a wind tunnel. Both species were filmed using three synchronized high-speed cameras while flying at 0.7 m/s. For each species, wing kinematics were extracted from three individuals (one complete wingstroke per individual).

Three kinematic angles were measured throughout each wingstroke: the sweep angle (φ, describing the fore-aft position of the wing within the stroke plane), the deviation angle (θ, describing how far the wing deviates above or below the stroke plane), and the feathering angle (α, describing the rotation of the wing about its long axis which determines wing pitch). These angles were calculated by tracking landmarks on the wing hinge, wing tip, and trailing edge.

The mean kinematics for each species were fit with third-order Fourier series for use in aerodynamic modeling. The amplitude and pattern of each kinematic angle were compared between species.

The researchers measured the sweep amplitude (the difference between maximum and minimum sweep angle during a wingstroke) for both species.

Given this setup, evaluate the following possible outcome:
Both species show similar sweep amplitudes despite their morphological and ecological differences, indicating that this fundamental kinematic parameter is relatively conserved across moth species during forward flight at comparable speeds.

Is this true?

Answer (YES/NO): NO